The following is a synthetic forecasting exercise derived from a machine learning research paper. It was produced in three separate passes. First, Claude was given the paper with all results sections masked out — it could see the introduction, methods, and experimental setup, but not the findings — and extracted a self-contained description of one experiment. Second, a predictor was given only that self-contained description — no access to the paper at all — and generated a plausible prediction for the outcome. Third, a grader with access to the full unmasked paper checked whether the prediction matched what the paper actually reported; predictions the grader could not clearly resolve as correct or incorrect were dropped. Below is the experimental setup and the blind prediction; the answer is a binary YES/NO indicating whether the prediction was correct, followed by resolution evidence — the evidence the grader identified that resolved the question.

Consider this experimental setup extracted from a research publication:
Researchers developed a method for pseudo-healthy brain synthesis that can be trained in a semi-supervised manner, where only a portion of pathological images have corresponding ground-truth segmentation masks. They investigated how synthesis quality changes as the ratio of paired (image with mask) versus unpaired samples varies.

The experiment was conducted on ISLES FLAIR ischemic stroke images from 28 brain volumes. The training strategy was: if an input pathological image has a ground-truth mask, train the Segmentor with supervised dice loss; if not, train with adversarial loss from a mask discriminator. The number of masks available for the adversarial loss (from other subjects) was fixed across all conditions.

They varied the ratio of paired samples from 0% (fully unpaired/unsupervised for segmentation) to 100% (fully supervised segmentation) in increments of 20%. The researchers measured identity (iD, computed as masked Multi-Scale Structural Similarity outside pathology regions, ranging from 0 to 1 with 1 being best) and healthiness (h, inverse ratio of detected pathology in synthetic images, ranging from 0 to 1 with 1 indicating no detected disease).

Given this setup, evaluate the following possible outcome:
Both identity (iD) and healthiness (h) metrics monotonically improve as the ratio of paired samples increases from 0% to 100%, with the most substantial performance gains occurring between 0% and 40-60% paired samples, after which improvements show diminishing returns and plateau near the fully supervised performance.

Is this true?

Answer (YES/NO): NO